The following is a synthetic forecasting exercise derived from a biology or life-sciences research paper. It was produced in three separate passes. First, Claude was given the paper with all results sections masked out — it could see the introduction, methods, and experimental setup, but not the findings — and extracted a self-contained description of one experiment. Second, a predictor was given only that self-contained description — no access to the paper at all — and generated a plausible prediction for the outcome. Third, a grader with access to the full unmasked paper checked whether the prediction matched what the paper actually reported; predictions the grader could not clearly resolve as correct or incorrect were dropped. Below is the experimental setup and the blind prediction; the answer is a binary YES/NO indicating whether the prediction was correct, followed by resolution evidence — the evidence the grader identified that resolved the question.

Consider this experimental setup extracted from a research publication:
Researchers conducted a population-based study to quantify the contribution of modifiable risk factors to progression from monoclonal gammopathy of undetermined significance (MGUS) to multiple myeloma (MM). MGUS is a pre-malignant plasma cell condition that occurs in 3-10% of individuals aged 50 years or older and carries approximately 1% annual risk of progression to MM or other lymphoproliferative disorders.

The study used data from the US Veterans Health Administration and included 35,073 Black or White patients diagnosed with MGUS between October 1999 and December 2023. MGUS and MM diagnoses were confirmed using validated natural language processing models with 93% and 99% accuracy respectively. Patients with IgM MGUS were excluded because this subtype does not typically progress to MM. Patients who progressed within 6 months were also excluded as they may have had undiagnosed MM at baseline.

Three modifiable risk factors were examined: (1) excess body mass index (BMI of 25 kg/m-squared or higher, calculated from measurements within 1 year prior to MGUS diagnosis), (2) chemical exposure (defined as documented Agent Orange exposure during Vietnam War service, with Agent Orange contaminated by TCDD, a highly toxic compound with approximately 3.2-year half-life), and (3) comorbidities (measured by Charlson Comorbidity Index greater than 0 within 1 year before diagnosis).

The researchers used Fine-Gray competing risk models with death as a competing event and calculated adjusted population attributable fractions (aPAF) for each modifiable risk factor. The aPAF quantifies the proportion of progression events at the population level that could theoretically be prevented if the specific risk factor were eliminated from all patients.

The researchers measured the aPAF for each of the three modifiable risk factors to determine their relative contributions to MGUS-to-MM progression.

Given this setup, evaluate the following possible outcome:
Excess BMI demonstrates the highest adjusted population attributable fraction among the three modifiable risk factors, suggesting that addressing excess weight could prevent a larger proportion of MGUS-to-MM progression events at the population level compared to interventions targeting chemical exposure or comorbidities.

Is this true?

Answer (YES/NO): YES